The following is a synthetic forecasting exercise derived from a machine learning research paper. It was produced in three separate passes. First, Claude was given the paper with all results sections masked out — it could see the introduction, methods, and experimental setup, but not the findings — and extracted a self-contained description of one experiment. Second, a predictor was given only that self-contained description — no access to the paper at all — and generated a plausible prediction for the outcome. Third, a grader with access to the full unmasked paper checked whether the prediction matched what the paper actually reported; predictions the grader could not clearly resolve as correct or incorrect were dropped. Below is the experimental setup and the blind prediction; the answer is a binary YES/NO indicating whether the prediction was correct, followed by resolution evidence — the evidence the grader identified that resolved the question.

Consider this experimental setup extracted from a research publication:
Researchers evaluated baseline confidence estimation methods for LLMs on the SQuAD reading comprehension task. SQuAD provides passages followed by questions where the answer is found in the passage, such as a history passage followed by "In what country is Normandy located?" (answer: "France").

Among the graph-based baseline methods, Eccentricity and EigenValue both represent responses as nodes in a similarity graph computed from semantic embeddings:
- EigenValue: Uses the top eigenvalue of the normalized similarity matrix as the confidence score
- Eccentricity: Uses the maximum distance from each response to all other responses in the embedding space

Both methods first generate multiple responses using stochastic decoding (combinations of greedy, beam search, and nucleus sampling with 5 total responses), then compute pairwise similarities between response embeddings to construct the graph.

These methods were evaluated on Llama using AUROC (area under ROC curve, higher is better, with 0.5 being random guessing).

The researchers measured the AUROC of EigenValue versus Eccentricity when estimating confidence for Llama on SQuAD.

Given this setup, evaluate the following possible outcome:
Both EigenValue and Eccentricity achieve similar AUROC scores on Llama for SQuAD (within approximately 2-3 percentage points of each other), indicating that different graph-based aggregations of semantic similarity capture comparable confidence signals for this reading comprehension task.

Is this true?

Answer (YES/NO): NO